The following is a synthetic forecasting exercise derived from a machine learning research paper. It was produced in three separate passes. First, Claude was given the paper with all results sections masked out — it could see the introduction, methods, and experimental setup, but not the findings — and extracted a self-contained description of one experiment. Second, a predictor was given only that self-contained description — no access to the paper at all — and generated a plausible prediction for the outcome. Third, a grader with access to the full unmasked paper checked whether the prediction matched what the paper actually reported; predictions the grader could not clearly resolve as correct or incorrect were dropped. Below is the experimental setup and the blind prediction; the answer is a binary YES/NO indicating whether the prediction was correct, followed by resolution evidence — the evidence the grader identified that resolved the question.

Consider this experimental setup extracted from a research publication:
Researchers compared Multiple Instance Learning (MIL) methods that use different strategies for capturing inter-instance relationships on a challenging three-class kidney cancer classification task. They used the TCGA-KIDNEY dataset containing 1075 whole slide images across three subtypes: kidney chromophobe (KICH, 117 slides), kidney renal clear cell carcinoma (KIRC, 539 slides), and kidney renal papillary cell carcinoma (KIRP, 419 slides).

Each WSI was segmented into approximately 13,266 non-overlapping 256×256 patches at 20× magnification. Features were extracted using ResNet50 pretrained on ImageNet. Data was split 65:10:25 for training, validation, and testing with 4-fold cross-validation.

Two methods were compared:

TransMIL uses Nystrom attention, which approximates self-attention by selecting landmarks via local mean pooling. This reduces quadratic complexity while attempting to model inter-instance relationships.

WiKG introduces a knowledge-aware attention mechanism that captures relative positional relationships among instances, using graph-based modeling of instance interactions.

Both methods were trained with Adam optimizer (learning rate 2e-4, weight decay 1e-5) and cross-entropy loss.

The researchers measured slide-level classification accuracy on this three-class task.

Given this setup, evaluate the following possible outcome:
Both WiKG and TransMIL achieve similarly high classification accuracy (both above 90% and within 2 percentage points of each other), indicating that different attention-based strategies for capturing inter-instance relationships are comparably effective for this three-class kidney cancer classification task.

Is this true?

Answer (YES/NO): NO